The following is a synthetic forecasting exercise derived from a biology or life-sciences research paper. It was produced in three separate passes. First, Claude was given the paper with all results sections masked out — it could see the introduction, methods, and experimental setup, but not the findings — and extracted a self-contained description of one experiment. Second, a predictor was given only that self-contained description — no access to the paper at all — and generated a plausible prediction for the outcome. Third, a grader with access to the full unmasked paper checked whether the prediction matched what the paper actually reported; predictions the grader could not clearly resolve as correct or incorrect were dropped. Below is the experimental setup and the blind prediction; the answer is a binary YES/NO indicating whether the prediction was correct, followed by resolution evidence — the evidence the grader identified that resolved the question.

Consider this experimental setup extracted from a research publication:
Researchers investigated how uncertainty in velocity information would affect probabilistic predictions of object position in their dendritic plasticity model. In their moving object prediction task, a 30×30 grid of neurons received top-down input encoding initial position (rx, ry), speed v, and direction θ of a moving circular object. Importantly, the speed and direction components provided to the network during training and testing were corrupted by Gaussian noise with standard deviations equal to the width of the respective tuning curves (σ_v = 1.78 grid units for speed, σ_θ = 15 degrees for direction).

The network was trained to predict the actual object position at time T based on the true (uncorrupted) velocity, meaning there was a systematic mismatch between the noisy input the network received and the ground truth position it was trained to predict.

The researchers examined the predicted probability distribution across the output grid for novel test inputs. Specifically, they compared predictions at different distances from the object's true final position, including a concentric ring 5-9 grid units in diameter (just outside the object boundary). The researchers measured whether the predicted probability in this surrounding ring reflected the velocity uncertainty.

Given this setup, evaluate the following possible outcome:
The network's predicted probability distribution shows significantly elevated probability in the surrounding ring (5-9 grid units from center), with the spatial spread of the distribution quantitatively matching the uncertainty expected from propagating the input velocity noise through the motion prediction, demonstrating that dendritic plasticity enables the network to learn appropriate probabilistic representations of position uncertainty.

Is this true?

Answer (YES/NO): NO